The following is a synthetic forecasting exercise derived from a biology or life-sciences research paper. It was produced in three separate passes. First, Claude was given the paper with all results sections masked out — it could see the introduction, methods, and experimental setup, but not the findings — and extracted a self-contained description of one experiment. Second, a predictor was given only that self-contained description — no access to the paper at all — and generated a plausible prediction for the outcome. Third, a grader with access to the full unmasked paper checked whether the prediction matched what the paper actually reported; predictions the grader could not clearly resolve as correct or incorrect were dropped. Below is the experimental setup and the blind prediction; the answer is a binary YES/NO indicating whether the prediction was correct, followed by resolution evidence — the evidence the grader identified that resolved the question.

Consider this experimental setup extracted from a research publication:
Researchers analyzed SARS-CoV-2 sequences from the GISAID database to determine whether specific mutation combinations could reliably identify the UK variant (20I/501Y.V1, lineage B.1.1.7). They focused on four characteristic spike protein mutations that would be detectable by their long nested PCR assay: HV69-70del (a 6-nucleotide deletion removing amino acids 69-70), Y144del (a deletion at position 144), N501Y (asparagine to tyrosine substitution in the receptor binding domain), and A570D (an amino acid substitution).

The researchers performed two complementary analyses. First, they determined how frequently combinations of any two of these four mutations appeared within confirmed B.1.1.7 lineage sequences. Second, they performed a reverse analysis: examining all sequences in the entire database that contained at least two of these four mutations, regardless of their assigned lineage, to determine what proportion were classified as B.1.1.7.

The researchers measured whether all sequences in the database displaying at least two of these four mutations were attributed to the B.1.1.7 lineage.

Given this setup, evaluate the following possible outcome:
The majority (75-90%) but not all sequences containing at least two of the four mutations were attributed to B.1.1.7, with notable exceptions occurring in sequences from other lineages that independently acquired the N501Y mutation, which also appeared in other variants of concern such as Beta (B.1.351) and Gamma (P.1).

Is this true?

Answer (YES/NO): NO